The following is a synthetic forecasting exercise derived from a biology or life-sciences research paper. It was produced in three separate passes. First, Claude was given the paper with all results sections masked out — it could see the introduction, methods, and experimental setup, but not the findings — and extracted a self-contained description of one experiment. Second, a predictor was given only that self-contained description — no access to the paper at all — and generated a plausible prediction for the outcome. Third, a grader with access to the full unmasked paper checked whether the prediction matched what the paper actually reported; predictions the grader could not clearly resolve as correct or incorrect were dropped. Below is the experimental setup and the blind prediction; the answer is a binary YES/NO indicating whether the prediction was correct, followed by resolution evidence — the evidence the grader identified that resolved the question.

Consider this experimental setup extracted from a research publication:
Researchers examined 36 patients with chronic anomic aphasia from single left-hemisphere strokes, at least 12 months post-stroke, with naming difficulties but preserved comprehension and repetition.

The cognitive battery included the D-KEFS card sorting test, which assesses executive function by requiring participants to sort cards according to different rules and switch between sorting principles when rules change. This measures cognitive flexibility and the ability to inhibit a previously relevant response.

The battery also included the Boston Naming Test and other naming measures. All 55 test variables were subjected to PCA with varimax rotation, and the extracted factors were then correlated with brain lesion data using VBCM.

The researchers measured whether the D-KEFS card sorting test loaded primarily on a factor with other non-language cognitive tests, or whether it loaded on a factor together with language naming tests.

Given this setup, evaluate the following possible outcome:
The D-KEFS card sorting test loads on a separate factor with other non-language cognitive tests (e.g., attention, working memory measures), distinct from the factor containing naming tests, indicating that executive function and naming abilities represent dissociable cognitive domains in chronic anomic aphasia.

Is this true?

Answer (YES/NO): YES